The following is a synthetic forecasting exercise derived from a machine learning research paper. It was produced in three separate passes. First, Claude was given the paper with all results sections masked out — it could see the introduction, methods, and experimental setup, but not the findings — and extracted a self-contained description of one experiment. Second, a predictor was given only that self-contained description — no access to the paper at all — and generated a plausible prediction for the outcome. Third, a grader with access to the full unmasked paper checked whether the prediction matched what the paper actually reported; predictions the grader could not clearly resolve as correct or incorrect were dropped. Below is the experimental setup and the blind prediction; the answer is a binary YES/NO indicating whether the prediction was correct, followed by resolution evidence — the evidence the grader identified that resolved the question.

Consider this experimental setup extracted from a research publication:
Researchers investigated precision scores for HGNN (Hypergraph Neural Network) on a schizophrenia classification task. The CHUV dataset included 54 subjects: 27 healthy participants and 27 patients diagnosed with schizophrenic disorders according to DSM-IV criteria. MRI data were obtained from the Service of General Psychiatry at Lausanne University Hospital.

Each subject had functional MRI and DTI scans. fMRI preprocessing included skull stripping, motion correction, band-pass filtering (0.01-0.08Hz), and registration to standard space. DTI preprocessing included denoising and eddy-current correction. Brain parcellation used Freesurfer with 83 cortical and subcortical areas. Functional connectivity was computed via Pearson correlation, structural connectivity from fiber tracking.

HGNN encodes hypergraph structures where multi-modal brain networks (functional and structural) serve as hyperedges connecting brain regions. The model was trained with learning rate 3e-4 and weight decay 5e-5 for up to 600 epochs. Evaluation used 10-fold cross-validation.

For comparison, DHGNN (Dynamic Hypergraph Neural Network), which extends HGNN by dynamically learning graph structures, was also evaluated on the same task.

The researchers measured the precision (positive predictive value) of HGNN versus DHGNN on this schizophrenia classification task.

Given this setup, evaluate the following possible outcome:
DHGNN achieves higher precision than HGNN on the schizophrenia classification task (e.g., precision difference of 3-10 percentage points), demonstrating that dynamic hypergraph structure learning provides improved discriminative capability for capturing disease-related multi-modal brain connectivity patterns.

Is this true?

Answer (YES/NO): NO